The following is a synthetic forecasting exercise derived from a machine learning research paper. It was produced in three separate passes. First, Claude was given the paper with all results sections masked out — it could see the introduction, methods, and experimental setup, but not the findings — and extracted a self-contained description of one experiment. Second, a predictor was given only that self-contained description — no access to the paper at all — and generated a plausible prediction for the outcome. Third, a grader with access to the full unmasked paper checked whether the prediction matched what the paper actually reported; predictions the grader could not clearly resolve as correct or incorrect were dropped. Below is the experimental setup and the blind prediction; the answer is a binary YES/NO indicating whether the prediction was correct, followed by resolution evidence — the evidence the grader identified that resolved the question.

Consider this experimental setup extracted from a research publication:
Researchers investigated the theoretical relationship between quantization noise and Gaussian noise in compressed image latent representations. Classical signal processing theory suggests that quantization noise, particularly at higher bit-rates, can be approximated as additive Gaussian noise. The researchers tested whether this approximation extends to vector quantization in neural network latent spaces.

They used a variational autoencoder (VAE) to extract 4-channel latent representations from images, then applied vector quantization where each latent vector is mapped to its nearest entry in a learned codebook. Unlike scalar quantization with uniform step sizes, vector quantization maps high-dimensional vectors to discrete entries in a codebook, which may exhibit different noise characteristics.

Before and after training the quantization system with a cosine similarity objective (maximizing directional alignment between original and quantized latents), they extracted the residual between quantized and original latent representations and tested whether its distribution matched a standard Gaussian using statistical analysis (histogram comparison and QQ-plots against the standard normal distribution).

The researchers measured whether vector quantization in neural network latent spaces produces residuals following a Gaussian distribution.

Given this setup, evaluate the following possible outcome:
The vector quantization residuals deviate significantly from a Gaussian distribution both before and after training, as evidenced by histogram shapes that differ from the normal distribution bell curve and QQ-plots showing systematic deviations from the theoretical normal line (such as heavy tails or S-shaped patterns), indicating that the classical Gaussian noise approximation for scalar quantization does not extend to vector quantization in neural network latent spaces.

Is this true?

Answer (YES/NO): NO